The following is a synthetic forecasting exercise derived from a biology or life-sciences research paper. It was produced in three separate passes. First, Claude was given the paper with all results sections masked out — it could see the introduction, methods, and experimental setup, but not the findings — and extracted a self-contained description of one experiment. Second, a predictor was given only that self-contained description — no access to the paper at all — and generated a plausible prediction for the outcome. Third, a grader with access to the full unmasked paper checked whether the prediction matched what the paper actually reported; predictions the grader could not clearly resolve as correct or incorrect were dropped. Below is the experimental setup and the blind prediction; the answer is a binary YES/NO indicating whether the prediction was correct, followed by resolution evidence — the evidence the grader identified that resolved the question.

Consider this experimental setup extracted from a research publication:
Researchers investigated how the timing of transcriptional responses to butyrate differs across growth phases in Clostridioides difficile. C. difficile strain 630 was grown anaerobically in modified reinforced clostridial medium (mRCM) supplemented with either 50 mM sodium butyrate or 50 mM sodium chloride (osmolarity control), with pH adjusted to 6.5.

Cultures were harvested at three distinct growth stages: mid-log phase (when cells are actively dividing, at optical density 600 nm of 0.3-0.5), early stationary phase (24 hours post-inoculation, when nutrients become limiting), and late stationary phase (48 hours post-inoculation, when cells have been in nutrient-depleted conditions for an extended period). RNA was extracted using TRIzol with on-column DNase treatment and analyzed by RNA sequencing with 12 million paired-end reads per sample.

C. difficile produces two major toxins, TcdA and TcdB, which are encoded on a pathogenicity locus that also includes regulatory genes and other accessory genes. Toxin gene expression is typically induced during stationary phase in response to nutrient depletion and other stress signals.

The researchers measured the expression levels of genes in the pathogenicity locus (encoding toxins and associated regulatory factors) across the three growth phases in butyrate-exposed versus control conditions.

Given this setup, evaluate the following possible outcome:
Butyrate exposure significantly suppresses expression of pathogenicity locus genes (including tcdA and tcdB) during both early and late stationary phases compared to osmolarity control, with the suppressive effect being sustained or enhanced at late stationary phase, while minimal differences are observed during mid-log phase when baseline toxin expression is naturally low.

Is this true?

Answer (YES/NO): NO